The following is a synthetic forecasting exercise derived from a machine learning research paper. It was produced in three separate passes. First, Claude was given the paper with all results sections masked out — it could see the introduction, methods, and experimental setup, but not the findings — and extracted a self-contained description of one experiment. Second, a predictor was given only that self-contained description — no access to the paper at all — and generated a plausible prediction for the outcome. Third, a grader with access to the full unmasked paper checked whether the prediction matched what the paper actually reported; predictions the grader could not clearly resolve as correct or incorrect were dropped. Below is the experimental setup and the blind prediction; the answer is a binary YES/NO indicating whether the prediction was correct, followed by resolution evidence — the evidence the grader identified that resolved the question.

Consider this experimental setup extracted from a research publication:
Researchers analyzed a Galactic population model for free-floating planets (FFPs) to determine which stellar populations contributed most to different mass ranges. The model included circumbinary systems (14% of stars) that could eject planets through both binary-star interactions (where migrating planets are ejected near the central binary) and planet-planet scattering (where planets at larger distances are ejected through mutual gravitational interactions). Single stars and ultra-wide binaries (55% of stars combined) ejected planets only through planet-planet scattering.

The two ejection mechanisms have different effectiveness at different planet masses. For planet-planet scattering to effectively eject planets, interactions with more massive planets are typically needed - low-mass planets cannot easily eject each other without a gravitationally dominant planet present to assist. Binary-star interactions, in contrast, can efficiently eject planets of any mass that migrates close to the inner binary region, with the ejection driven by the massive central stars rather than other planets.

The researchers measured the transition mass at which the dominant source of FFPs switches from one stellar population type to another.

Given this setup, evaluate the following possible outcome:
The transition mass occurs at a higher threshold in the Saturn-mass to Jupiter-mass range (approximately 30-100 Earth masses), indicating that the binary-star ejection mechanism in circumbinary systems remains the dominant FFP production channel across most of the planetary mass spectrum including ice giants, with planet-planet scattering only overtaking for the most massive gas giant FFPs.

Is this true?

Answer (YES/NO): NO